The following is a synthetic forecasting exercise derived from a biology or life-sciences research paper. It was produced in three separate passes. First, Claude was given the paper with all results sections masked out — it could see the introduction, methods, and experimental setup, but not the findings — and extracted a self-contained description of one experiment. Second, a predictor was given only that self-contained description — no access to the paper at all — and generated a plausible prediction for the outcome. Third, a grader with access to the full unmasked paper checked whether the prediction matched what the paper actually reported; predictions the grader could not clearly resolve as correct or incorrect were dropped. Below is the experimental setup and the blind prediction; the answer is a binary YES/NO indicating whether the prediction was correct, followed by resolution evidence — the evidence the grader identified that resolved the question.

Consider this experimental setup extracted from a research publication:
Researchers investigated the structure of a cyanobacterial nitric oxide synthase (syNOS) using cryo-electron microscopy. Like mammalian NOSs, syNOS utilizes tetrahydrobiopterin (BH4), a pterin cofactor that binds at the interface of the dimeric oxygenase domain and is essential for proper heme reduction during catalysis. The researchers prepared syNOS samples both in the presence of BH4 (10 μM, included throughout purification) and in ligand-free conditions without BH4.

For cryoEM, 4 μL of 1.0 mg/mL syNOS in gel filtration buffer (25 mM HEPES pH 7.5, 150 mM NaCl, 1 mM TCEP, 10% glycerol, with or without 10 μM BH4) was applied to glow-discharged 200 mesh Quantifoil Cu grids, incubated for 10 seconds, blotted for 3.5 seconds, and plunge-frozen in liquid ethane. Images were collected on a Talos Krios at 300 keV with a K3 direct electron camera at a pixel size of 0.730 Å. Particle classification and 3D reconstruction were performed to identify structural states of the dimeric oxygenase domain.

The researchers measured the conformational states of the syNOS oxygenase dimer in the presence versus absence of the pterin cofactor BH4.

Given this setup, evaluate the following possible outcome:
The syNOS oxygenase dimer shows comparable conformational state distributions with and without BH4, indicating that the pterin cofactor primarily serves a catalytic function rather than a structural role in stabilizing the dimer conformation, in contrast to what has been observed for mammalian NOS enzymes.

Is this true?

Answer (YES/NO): NO